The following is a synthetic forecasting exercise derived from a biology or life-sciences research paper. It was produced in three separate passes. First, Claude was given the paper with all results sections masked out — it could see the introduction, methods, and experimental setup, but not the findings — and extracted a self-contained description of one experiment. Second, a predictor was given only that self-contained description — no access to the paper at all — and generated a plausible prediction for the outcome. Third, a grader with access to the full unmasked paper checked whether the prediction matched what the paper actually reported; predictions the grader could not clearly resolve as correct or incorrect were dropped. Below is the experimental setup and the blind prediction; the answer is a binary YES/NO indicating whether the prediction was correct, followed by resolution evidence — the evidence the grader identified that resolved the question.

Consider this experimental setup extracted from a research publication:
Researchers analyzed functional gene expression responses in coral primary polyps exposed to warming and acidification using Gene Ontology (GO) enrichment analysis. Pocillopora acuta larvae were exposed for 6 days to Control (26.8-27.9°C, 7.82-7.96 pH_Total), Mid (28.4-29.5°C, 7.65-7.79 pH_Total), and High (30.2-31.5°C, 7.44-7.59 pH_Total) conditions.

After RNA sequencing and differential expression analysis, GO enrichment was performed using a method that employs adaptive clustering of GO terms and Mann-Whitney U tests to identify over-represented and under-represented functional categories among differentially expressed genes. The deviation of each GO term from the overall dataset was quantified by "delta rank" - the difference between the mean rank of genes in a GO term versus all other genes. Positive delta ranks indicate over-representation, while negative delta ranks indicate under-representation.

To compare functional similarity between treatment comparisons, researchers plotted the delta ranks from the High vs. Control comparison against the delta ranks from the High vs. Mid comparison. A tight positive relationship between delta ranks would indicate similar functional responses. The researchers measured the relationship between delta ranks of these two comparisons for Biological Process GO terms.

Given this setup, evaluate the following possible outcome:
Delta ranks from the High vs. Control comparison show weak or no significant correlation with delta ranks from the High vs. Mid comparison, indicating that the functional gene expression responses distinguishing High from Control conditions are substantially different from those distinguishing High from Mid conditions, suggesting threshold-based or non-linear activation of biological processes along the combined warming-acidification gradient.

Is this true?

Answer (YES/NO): NO